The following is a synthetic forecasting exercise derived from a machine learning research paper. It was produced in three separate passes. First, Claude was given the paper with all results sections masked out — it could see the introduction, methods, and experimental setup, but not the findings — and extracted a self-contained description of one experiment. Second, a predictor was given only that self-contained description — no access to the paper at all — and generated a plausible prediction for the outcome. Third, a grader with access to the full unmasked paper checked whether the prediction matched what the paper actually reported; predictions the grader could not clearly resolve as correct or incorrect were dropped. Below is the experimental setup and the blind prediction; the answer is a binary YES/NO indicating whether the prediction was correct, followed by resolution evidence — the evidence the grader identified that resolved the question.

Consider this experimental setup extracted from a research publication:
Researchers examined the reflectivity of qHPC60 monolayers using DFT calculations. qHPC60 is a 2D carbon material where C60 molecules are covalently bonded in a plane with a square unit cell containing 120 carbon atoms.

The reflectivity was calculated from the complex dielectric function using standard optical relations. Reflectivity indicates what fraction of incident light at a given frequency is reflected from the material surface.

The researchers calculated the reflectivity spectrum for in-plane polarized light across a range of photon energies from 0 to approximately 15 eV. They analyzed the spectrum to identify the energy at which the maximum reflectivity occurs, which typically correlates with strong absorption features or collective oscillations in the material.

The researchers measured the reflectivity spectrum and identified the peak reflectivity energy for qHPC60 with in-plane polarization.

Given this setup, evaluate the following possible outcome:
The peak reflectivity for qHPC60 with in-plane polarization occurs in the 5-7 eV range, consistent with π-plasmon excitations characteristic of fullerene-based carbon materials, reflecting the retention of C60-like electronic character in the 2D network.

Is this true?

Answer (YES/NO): NO